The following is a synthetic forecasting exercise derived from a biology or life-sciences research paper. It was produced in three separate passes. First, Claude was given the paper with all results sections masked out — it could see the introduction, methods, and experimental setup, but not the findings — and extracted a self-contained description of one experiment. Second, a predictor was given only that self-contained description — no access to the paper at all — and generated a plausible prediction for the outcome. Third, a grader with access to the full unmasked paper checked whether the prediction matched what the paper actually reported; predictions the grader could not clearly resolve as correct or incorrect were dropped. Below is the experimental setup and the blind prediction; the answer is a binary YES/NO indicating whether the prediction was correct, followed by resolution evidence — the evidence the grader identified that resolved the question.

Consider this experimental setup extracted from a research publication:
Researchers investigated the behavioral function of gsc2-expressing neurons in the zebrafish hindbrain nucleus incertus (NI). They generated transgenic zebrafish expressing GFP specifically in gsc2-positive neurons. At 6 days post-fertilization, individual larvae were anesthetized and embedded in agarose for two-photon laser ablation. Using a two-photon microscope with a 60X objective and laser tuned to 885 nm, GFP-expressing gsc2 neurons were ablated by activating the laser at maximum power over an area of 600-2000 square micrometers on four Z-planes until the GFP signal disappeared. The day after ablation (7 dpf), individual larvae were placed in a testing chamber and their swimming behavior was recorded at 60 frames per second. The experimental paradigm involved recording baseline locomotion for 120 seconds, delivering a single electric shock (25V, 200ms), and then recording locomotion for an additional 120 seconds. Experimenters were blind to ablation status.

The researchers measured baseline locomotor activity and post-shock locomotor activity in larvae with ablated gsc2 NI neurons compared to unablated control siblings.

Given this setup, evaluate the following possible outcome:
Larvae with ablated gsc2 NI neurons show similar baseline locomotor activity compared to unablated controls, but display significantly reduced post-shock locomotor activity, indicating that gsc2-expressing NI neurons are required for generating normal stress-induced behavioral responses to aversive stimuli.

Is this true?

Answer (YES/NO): NO